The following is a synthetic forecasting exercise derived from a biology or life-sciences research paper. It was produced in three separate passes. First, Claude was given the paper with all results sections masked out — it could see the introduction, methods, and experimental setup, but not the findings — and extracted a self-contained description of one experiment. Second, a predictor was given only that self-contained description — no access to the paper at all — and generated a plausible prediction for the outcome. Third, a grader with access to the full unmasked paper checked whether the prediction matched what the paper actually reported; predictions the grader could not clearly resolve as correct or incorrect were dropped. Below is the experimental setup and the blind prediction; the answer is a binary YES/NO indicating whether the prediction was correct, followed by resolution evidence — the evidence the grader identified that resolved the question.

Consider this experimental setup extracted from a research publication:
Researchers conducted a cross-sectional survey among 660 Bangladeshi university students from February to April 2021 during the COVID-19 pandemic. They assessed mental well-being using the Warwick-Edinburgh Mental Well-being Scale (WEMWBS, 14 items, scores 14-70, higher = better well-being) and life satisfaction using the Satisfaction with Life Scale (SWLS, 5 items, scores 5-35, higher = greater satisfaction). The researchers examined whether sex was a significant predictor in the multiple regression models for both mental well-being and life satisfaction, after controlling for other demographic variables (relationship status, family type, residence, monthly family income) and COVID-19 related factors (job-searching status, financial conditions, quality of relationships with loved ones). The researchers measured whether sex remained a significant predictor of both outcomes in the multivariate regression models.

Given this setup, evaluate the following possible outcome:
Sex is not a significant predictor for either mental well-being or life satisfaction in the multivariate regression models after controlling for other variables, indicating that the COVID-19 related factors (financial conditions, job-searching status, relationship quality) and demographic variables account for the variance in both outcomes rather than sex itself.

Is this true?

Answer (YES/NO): NO